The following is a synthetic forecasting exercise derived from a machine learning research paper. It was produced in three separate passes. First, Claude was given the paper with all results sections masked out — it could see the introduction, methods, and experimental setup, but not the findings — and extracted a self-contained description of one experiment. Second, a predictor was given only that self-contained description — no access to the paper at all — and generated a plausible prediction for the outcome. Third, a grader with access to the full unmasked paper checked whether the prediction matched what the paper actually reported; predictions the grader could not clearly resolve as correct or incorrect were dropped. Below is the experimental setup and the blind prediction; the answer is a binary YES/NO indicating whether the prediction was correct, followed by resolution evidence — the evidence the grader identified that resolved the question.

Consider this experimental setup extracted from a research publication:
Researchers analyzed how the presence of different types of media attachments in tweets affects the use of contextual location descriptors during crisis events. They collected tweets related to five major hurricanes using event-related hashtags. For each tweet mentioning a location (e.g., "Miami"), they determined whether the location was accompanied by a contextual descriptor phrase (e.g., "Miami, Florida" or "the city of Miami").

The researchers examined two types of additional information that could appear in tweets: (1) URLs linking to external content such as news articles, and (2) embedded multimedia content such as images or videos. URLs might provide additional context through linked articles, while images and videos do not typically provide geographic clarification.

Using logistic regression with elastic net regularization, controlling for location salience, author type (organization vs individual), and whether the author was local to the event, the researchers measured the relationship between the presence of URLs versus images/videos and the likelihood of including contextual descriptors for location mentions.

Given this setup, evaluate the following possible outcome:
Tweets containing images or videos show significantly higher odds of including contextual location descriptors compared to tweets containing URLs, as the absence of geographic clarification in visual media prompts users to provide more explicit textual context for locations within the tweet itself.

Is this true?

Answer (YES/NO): YES